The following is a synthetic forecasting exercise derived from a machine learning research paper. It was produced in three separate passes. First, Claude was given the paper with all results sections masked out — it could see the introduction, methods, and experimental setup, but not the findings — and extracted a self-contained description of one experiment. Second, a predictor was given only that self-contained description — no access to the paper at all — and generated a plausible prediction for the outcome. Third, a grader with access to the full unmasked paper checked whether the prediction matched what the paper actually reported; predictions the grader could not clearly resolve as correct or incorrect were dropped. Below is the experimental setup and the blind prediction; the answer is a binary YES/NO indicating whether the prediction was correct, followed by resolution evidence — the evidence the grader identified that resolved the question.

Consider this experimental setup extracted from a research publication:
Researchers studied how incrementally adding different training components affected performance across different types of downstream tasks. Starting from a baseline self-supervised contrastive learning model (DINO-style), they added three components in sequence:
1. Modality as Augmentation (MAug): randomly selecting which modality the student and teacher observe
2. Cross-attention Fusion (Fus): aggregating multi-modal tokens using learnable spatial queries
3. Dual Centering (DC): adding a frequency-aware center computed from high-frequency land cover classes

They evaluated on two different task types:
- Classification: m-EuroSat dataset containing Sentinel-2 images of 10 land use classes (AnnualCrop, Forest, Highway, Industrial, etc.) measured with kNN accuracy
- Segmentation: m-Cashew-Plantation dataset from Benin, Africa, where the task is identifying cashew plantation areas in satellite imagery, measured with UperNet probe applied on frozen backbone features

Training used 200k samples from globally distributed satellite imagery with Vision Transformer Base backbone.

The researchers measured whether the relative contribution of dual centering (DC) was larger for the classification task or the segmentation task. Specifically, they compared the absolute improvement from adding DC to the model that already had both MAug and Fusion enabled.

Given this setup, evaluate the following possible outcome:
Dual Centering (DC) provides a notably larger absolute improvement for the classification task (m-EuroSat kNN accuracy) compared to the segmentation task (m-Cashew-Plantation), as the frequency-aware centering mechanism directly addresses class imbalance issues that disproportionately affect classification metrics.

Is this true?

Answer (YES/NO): NO